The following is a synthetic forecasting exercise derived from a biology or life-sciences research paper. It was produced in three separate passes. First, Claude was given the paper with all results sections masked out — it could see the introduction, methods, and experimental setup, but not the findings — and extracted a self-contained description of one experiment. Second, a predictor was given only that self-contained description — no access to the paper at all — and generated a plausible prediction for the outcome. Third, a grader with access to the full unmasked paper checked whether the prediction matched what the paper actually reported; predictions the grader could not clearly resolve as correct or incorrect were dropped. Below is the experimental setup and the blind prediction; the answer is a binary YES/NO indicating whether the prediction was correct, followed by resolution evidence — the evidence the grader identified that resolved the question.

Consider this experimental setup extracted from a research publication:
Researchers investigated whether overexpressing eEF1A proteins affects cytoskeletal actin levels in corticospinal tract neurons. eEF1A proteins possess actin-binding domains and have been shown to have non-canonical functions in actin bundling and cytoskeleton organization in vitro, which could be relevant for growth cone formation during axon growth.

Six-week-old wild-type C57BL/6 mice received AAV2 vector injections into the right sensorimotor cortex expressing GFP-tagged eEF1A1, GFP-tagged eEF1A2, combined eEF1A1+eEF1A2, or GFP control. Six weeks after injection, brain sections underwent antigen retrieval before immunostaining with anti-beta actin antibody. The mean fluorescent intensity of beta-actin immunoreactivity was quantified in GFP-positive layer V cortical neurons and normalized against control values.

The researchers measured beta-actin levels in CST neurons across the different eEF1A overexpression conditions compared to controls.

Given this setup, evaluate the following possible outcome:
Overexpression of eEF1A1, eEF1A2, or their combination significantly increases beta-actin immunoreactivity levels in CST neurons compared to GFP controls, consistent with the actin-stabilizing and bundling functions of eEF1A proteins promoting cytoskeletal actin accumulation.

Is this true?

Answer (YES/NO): NO